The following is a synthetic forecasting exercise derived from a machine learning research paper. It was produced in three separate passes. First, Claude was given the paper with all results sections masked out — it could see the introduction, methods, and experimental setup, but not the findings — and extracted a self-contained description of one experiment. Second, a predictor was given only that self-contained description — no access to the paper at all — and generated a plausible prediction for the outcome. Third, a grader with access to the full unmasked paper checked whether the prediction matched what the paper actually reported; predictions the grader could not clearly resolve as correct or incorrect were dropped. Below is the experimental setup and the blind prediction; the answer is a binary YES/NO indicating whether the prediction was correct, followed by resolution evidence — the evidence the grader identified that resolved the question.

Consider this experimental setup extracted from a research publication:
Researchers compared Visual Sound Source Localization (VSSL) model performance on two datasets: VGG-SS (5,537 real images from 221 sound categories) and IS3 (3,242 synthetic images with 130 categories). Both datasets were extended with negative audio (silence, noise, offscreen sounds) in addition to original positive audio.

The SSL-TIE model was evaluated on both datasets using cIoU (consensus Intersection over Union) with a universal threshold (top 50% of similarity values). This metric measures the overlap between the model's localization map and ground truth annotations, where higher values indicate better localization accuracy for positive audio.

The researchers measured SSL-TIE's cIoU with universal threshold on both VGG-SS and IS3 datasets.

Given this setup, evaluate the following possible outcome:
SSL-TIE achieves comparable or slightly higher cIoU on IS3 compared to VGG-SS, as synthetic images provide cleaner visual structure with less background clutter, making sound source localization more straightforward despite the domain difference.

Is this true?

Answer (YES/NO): NO